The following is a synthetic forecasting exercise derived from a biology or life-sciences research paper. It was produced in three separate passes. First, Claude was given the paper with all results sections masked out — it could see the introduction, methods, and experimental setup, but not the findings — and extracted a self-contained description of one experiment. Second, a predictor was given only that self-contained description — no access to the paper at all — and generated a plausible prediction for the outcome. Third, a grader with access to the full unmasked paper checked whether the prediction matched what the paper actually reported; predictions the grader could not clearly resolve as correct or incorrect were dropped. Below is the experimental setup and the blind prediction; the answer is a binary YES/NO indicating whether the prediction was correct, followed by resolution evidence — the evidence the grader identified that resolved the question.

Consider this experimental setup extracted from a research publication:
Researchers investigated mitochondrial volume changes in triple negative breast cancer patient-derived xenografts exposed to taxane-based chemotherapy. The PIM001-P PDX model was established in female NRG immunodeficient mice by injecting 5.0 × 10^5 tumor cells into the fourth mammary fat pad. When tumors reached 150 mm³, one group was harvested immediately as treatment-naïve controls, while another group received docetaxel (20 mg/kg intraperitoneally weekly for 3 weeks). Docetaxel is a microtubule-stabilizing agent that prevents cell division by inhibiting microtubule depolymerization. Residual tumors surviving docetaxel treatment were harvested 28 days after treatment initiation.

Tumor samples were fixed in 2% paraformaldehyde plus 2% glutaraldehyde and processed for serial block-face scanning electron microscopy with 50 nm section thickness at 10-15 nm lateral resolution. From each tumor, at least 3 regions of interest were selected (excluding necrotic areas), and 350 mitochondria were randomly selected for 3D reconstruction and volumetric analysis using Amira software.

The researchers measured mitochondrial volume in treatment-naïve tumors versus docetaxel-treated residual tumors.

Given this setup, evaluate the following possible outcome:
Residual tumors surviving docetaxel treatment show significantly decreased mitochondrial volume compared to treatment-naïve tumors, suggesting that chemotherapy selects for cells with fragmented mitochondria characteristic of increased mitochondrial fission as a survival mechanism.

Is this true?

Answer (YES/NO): NO